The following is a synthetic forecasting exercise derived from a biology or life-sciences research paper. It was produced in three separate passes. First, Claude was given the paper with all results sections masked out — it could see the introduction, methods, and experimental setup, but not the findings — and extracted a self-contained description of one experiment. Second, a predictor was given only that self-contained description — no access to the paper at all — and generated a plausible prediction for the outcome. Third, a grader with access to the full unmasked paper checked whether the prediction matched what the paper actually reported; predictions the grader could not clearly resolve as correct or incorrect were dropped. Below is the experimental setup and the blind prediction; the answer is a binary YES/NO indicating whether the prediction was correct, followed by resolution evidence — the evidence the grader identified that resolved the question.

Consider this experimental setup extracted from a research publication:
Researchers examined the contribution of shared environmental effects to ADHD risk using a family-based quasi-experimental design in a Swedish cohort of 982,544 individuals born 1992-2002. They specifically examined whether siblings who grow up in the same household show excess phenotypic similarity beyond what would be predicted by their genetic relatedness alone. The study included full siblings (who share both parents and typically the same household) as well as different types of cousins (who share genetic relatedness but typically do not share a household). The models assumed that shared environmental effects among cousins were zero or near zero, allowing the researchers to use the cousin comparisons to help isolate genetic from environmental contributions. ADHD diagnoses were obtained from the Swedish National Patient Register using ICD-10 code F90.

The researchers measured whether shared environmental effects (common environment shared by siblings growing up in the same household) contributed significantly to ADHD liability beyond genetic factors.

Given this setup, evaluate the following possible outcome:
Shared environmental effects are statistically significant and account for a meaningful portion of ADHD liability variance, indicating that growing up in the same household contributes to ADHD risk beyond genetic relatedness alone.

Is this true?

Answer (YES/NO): NO